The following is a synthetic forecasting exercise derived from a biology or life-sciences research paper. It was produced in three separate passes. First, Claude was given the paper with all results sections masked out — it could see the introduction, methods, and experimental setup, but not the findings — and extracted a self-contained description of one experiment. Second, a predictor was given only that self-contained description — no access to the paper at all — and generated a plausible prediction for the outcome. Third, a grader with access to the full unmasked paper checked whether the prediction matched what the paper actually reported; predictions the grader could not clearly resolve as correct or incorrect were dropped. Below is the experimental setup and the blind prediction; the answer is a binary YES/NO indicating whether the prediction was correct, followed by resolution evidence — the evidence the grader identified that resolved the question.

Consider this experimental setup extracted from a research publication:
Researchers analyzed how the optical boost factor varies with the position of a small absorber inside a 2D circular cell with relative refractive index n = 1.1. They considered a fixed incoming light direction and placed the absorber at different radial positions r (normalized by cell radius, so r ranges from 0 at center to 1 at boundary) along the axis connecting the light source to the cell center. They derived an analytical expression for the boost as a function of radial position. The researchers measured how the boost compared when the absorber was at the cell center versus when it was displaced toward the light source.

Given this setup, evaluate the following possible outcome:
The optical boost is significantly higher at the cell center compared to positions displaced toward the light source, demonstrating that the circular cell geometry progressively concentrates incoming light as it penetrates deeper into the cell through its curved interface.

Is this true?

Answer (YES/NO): YES